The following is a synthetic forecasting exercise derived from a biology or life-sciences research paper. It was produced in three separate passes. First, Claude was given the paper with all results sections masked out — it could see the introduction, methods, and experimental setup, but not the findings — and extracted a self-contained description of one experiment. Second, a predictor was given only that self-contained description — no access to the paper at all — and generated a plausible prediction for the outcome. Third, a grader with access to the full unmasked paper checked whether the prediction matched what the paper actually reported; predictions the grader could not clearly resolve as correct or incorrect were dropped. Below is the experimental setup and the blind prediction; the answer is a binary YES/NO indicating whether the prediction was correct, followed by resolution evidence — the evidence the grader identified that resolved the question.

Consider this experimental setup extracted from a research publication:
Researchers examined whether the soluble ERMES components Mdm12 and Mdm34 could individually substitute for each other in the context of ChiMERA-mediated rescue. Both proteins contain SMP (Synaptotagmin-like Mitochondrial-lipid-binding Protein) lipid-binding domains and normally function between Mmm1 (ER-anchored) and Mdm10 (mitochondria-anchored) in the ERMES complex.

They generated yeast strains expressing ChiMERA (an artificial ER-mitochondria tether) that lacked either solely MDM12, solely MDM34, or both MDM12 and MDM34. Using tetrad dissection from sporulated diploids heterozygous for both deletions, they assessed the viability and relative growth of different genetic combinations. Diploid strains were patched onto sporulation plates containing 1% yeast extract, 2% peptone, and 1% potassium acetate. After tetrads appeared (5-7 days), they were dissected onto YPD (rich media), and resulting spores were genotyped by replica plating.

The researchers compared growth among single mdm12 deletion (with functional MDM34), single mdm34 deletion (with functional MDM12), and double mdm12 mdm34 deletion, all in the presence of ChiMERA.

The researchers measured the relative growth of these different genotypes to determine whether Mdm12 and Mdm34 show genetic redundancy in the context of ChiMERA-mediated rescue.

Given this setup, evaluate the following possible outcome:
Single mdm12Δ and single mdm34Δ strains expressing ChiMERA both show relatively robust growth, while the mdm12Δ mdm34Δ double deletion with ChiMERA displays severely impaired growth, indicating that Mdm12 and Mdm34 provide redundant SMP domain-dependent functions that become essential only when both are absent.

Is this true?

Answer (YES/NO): NO